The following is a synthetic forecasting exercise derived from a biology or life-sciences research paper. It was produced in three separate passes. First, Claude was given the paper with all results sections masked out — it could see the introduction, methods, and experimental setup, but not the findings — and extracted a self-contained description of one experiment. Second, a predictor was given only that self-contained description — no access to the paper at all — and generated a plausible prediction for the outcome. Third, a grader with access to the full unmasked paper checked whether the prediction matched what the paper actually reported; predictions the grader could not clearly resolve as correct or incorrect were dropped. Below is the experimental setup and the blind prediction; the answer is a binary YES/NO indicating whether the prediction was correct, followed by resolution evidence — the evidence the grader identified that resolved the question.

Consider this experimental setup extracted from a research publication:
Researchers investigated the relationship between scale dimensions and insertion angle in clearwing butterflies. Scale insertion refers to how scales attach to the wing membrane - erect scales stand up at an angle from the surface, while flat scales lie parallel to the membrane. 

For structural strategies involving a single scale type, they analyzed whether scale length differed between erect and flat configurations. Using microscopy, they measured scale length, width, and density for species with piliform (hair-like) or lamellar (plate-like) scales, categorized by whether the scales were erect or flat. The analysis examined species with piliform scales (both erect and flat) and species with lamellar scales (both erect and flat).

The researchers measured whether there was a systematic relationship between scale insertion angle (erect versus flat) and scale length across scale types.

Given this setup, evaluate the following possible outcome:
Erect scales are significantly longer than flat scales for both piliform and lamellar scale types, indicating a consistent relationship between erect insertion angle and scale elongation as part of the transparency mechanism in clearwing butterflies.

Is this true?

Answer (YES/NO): NO